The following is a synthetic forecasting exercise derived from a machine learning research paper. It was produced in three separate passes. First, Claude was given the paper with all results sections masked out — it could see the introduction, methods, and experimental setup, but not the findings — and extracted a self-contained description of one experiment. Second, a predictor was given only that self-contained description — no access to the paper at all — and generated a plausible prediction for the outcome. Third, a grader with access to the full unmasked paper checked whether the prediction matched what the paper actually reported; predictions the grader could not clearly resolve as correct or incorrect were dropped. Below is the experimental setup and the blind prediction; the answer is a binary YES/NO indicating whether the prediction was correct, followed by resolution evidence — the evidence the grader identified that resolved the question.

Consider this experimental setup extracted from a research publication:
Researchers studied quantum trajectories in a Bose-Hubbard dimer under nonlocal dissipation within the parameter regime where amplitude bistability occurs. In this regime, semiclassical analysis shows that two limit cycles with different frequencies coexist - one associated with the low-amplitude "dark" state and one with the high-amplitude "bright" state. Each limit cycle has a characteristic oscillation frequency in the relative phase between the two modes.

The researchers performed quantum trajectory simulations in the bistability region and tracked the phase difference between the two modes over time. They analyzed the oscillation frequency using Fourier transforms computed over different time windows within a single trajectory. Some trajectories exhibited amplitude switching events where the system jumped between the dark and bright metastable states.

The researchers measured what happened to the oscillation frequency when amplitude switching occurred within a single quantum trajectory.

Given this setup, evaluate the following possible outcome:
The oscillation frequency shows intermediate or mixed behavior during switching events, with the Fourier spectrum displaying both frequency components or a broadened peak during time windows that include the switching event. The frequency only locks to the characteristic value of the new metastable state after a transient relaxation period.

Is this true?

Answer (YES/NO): NO